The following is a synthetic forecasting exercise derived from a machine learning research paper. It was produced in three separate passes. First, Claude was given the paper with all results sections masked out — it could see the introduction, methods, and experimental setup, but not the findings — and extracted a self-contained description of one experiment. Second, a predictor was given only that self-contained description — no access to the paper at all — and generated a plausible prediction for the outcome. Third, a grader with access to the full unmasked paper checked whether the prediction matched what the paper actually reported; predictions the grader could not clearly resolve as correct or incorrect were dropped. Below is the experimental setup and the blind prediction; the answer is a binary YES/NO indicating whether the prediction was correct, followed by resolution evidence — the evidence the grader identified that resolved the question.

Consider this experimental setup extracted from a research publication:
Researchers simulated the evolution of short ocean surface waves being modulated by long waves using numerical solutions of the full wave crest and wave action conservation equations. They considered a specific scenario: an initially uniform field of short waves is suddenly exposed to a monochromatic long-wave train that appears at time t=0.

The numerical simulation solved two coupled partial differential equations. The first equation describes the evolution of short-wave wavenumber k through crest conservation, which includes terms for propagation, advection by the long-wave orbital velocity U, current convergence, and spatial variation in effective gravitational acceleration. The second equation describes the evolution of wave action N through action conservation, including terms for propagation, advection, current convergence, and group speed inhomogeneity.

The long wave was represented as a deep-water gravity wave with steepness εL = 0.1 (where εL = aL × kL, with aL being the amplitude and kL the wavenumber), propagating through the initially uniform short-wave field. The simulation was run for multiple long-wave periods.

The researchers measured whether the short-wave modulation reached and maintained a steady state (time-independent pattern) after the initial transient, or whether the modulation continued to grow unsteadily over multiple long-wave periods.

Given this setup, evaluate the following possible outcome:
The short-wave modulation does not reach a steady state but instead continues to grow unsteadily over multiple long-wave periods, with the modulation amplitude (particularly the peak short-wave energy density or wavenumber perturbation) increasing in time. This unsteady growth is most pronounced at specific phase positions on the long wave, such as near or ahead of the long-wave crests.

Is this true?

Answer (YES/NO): NO